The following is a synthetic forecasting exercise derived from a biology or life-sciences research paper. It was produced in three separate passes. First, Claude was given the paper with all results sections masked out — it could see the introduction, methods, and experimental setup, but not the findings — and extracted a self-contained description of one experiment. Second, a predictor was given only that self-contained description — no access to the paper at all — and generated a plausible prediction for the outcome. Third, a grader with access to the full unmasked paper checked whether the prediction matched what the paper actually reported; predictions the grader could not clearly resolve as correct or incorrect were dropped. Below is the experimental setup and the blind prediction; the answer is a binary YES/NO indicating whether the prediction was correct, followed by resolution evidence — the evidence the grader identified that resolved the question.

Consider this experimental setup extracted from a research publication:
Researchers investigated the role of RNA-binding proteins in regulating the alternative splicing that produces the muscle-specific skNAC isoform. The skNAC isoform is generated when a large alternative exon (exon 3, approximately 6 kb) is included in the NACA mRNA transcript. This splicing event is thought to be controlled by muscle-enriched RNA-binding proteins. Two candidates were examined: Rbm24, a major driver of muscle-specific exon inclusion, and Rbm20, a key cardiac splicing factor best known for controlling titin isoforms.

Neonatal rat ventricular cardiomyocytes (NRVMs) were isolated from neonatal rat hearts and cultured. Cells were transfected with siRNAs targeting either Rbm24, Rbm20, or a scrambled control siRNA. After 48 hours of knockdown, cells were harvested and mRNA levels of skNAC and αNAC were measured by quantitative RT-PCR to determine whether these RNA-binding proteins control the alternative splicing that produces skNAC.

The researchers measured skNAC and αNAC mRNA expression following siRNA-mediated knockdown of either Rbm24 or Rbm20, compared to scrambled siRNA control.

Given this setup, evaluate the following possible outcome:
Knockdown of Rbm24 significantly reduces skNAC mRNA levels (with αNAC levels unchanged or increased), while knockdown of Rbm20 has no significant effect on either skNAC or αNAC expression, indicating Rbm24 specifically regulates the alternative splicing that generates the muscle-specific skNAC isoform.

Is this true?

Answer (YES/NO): NO